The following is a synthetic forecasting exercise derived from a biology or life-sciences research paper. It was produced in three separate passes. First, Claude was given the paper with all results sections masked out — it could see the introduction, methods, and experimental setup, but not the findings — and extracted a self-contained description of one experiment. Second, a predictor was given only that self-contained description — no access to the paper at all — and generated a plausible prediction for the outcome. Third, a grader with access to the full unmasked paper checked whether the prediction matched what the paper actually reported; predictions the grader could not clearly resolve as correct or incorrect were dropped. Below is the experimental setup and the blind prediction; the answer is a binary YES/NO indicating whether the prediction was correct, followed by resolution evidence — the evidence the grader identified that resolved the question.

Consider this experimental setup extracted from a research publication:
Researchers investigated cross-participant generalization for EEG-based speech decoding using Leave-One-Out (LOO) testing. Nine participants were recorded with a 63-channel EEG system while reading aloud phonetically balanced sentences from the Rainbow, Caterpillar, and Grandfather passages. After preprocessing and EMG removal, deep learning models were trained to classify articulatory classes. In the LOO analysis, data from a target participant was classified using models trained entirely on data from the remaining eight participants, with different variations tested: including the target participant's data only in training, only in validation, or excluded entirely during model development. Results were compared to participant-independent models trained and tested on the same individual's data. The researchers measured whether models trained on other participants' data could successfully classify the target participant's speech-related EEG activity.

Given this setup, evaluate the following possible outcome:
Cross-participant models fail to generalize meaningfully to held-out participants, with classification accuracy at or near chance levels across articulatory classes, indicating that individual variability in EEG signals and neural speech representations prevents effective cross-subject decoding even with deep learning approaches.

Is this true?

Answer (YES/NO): NO